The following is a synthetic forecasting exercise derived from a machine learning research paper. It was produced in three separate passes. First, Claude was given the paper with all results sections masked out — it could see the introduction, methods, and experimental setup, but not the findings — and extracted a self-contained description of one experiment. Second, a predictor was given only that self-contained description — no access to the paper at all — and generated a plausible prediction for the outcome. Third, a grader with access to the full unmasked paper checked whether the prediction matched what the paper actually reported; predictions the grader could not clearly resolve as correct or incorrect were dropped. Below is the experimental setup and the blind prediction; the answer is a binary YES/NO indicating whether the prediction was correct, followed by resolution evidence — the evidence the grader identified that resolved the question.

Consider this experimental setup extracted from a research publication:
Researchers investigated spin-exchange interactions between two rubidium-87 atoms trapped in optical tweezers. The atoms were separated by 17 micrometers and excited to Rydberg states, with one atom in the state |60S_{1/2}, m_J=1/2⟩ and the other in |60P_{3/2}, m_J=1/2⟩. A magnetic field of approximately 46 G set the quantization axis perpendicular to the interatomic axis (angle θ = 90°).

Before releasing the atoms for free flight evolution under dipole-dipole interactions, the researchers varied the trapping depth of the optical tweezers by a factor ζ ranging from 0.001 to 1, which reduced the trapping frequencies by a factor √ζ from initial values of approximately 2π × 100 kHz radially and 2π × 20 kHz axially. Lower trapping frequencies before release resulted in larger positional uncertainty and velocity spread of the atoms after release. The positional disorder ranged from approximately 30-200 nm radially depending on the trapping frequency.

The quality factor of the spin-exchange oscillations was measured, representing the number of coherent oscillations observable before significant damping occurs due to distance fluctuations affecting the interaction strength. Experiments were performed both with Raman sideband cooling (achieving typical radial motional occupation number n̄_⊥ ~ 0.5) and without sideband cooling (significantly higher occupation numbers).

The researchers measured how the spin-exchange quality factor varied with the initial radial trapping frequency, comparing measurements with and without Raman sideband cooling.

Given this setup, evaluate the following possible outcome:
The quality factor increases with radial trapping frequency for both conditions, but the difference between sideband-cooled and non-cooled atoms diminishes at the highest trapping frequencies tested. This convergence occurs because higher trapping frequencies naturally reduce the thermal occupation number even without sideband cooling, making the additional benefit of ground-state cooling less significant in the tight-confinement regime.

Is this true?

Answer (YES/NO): NO